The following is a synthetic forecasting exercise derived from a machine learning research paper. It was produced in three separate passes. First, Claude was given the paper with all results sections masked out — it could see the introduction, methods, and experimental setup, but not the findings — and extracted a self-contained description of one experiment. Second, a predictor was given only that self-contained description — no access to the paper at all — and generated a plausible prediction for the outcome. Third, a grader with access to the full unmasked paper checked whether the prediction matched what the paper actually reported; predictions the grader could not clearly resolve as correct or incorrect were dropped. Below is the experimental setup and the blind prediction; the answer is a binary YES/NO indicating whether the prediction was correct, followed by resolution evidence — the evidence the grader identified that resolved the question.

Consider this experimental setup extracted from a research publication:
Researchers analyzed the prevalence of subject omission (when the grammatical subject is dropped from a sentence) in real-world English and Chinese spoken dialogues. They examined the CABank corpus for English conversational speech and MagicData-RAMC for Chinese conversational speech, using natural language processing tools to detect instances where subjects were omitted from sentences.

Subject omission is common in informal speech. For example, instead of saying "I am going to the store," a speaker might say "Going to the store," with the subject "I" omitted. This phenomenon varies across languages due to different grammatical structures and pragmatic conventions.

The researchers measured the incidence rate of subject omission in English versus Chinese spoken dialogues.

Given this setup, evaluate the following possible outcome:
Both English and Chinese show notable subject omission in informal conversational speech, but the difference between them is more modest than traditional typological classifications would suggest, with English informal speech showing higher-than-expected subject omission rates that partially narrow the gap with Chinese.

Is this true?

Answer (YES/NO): NO